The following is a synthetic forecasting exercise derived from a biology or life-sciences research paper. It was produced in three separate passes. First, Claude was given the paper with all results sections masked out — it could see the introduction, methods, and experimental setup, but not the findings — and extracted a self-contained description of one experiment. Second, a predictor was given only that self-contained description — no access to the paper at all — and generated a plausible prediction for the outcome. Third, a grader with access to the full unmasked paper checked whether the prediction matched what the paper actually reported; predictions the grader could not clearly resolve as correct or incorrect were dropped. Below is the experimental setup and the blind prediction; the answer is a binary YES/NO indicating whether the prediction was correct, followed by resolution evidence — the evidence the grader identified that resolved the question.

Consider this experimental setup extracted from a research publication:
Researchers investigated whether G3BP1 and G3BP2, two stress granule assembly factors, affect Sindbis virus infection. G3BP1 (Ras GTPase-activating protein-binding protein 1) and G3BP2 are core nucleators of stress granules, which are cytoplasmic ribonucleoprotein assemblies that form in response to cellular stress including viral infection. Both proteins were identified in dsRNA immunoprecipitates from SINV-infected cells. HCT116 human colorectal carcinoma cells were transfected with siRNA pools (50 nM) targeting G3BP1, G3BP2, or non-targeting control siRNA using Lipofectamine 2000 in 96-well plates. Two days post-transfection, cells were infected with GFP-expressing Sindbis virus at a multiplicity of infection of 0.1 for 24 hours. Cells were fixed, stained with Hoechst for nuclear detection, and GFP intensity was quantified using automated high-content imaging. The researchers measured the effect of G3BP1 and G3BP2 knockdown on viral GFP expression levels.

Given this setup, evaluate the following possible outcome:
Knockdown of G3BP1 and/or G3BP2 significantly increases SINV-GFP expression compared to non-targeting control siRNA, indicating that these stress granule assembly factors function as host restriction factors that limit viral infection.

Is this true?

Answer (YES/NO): NO